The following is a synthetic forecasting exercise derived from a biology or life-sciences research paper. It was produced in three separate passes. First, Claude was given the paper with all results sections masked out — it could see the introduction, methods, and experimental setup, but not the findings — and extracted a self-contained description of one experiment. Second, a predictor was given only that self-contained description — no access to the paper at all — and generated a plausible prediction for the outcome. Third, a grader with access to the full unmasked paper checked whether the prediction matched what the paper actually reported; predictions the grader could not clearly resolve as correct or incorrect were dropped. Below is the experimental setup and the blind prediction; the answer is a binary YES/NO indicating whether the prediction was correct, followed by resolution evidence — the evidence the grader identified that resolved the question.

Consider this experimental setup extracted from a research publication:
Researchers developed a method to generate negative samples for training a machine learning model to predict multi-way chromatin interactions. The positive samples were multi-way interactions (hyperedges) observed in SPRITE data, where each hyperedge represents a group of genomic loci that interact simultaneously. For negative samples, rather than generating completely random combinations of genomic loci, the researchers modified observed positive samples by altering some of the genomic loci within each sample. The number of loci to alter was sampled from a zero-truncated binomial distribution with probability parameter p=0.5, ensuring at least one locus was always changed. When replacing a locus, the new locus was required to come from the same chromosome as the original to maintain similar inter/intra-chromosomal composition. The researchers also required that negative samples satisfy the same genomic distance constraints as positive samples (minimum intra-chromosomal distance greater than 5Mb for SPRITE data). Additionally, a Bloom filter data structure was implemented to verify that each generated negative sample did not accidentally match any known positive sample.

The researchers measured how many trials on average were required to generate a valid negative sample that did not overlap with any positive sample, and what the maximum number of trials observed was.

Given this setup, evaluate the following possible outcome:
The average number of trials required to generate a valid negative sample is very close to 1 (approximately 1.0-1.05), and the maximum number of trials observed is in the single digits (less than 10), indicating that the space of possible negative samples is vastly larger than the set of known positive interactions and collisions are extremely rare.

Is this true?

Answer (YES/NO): NO